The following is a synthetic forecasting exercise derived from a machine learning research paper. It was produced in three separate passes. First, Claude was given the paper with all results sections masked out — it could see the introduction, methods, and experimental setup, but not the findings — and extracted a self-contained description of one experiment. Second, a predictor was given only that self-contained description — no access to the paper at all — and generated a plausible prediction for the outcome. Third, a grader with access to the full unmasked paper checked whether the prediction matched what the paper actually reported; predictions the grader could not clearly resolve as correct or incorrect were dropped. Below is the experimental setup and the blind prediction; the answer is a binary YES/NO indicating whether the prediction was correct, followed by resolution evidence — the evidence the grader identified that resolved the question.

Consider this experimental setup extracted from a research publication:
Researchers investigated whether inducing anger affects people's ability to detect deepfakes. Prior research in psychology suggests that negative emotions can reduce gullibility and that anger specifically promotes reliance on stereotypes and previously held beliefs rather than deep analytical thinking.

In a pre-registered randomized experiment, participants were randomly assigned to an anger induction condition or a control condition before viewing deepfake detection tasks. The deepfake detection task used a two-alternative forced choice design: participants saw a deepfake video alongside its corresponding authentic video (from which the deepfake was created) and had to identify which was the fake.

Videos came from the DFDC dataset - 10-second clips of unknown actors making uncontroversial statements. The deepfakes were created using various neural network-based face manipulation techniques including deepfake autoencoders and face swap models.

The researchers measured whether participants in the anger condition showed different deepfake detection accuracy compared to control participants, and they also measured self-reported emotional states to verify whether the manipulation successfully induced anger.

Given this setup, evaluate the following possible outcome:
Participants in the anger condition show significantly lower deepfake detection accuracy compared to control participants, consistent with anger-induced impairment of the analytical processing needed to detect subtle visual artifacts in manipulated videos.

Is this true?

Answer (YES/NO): NO